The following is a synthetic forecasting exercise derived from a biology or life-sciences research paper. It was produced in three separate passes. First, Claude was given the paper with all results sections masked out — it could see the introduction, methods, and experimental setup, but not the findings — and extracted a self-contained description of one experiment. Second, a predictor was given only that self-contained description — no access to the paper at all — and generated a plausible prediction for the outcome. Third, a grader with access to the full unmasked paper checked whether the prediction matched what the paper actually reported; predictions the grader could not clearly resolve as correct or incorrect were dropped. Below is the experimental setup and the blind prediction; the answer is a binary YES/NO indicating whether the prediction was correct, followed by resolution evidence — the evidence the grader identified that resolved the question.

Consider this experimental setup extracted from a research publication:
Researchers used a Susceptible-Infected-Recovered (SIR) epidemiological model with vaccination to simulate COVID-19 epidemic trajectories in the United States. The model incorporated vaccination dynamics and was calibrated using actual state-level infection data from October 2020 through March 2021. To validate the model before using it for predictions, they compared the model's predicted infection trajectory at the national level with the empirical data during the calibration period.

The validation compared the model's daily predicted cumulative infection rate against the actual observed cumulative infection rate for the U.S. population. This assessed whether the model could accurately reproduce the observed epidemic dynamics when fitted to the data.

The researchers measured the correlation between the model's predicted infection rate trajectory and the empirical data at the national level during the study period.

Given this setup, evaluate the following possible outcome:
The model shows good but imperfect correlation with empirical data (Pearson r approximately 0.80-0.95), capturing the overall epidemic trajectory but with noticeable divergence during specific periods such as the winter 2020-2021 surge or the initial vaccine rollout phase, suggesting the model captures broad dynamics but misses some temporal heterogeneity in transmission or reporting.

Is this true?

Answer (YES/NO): NO